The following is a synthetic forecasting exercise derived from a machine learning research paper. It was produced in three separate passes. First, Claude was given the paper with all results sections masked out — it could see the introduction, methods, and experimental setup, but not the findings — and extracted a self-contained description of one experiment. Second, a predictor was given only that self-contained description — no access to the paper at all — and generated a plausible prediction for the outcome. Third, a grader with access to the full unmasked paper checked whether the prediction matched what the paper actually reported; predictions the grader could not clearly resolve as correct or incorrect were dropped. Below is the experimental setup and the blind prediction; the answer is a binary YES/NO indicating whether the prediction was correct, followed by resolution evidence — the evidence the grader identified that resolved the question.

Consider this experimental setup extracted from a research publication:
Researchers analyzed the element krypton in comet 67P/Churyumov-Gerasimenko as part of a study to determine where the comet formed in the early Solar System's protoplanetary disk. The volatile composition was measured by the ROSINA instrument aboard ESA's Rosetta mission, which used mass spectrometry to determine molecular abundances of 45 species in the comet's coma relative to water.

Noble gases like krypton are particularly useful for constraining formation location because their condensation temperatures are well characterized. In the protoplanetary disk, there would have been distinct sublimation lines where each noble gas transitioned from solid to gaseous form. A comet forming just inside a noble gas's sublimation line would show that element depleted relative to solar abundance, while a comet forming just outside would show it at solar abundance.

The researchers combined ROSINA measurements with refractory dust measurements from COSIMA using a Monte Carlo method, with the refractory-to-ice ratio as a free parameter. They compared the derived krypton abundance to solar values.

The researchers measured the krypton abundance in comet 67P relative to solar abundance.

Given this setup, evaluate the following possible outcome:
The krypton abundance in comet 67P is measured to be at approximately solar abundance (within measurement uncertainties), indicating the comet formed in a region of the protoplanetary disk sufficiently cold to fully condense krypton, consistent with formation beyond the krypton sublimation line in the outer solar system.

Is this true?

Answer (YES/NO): NO